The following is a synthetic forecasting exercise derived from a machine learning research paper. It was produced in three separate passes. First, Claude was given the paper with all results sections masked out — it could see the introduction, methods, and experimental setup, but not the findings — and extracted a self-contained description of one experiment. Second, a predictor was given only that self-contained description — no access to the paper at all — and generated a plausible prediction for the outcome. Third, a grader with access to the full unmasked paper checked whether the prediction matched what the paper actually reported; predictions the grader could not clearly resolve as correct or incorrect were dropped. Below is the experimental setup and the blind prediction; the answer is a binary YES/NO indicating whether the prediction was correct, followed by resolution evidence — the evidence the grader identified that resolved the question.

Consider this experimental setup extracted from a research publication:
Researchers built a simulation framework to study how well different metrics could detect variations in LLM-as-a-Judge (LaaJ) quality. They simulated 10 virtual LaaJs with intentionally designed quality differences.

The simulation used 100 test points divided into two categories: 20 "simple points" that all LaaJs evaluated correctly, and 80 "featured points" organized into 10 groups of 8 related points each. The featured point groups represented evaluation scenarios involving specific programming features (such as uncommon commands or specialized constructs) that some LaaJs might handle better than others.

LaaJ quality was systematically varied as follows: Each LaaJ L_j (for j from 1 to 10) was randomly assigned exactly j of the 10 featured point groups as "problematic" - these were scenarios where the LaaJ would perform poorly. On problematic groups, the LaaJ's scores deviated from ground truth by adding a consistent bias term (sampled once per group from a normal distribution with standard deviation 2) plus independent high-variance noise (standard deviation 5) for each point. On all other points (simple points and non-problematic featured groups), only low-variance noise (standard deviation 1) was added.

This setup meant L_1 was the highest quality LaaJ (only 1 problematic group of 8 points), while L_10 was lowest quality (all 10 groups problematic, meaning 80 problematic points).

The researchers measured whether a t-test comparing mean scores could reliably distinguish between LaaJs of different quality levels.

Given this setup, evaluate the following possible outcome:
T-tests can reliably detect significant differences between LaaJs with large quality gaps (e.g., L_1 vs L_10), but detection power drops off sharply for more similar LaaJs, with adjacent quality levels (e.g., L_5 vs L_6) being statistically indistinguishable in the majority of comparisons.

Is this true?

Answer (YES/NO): NO